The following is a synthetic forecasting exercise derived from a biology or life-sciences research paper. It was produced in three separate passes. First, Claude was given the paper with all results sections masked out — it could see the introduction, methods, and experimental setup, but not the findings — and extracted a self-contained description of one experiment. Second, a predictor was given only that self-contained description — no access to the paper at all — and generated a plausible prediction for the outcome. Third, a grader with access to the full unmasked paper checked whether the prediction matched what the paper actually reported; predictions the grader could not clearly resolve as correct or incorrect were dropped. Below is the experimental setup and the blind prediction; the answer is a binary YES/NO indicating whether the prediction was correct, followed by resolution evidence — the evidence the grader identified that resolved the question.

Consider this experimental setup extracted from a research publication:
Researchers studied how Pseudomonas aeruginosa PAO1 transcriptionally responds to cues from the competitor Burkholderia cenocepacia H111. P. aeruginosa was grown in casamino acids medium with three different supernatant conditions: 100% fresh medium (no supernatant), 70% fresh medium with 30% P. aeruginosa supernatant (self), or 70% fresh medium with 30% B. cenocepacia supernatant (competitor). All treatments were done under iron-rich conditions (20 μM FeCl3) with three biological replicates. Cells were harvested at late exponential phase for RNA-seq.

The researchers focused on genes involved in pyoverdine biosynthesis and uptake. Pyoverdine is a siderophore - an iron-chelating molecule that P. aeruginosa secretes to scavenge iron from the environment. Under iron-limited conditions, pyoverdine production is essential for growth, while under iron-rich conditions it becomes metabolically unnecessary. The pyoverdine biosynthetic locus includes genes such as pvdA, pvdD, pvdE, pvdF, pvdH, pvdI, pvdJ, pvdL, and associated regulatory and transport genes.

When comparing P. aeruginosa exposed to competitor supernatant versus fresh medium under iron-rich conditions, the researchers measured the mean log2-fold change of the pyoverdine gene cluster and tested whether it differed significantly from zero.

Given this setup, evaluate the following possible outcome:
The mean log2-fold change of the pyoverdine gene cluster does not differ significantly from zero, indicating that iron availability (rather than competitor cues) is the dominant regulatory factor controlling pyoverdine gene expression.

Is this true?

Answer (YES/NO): NO